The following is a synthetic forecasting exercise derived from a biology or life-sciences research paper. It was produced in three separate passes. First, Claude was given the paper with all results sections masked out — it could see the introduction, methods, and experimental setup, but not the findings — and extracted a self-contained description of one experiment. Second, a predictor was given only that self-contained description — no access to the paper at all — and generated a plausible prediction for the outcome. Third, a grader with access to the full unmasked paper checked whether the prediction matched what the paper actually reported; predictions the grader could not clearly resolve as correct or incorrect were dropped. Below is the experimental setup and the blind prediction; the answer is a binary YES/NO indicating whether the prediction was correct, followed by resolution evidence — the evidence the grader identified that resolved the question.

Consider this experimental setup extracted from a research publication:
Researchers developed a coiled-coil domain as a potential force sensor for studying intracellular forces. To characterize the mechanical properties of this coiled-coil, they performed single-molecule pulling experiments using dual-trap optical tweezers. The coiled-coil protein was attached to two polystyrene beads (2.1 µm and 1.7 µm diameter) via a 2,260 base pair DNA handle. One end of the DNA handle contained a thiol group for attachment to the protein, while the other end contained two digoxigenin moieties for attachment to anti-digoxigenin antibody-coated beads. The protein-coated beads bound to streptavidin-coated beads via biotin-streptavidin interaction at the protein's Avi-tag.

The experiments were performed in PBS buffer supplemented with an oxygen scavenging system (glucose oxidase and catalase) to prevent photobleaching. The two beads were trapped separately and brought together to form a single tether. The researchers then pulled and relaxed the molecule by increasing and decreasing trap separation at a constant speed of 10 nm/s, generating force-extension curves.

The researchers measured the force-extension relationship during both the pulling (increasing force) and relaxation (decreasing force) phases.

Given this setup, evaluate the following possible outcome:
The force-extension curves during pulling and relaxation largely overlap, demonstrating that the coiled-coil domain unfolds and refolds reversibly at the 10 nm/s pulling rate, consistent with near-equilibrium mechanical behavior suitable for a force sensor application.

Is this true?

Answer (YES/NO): NO